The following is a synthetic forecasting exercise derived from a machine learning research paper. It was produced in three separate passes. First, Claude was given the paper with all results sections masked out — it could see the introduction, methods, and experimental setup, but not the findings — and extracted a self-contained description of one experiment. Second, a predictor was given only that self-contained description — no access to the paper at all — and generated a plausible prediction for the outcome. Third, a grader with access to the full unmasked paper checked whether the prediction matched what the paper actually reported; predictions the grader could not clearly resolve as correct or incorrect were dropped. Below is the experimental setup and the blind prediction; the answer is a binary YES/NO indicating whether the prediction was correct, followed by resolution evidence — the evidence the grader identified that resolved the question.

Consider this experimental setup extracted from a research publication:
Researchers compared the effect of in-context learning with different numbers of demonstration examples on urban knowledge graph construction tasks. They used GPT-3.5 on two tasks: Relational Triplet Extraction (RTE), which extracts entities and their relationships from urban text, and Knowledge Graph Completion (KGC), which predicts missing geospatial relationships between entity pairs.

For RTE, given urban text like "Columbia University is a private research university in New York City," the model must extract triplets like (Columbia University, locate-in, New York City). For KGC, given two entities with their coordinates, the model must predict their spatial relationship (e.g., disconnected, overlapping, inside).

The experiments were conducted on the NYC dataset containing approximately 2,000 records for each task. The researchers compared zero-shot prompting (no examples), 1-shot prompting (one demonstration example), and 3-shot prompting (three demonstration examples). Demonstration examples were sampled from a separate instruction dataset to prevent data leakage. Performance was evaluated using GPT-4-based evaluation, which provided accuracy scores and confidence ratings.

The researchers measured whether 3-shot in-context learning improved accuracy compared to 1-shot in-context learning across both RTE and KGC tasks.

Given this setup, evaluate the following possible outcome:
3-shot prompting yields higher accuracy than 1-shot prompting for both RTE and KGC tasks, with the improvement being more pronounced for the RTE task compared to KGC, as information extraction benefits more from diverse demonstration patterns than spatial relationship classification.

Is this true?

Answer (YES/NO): YES